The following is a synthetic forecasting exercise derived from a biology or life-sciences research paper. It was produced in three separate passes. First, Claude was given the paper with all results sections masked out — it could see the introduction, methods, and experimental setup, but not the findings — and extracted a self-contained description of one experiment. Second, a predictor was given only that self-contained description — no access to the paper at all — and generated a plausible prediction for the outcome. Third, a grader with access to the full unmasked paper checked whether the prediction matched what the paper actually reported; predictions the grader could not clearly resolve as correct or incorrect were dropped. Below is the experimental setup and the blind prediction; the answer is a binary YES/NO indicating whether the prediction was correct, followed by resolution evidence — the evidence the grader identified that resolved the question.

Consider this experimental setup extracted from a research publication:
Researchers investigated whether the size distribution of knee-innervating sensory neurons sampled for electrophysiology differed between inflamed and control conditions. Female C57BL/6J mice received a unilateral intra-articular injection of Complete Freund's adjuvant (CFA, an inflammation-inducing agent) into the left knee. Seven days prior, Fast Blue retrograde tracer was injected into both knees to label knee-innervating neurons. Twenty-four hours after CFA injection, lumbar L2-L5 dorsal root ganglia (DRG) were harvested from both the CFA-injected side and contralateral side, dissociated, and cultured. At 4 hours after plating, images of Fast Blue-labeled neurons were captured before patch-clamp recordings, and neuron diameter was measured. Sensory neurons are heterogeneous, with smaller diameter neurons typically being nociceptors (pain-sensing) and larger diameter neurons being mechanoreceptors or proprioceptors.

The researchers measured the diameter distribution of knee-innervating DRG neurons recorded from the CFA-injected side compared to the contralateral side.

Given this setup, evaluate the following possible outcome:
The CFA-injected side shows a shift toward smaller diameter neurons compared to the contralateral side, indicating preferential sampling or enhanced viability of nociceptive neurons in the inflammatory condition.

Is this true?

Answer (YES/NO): NO